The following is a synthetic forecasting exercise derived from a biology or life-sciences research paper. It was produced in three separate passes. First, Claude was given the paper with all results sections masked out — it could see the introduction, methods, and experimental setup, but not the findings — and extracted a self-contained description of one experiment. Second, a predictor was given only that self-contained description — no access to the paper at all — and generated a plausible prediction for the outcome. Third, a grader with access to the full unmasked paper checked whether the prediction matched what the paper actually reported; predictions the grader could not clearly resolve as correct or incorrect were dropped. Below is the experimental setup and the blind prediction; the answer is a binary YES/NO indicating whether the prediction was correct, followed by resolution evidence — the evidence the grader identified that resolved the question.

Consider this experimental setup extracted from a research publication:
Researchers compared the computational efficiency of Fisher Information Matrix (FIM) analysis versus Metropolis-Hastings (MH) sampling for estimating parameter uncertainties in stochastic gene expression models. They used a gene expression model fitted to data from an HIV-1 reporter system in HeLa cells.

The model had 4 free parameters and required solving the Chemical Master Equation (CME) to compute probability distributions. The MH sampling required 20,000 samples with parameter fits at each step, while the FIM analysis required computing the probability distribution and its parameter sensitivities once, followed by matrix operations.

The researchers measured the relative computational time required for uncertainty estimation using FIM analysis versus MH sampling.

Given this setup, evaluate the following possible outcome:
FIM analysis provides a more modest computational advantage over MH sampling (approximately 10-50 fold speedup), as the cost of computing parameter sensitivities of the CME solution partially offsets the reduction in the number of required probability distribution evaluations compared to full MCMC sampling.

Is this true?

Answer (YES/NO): NO